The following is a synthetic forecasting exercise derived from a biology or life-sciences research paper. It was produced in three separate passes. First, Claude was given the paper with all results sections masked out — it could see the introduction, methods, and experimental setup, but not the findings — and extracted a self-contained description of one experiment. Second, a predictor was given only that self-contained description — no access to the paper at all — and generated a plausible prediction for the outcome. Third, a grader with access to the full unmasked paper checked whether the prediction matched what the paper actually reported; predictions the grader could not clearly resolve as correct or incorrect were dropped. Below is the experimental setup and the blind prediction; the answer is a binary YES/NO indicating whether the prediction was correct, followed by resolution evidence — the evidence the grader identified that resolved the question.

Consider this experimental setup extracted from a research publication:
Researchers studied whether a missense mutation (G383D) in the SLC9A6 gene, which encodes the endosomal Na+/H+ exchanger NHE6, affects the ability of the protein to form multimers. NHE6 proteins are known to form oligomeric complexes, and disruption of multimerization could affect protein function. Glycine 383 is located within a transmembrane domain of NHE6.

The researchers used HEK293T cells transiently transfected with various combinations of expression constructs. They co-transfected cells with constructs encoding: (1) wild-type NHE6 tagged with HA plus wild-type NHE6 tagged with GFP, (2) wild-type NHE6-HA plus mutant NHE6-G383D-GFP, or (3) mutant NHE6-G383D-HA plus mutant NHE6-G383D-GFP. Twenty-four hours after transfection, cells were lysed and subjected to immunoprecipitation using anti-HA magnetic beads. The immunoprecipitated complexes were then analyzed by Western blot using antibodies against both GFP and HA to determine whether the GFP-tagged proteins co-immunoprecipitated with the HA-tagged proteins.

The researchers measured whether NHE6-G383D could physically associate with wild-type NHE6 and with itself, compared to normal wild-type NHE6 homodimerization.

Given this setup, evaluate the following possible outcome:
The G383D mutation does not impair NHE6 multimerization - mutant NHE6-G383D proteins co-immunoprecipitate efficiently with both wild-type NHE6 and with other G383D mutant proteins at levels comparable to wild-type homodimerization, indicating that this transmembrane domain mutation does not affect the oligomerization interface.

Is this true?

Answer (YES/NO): NO